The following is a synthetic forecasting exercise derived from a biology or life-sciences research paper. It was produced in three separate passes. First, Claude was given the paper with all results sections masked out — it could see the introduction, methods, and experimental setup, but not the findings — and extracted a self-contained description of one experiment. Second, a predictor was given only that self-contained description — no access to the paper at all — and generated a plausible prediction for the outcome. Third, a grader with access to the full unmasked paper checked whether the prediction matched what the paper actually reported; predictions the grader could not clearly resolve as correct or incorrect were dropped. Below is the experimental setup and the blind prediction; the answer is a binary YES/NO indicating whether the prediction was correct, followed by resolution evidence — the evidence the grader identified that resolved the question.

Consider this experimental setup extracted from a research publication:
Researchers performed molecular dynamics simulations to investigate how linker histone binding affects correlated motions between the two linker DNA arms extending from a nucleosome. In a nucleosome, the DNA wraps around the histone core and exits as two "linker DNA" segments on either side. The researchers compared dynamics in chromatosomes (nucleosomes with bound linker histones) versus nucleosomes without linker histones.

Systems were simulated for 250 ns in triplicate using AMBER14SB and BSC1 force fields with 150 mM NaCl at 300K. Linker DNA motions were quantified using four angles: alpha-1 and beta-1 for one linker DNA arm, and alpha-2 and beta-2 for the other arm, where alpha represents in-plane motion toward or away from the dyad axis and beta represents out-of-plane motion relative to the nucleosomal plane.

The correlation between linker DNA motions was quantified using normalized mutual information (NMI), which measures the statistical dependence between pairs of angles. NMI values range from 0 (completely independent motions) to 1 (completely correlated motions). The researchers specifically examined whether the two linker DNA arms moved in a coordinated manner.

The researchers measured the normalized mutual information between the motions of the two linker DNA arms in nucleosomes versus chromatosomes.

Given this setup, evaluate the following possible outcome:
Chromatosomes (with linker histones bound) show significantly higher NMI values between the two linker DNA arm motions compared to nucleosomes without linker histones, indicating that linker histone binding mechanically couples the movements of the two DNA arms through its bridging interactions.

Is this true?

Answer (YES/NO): NO